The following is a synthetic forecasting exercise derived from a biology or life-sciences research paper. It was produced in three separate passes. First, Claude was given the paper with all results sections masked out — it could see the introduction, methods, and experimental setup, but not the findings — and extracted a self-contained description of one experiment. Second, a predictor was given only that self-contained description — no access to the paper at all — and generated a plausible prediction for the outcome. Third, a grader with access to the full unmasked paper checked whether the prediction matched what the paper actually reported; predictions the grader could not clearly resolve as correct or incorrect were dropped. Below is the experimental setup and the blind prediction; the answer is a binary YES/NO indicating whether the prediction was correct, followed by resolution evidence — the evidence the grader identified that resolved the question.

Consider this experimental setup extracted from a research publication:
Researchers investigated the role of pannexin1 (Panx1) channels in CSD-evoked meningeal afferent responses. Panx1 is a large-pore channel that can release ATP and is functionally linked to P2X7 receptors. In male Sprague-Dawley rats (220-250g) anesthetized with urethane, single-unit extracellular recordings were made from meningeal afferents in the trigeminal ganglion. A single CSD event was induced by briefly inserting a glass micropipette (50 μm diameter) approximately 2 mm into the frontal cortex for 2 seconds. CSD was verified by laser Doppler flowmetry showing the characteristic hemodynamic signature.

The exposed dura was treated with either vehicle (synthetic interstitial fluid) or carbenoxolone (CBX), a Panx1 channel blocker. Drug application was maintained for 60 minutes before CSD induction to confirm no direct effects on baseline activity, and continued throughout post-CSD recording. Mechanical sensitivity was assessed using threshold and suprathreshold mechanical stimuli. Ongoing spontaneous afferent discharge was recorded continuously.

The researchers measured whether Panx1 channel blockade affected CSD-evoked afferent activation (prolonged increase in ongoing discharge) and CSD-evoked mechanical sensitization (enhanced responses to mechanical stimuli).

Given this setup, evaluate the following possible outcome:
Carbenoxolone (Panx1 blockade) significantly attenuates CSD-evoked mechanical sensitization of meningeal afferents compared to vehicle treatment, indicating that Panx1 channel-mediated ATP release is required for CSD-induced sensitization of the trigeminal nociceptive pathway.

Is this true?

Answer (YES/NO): YES